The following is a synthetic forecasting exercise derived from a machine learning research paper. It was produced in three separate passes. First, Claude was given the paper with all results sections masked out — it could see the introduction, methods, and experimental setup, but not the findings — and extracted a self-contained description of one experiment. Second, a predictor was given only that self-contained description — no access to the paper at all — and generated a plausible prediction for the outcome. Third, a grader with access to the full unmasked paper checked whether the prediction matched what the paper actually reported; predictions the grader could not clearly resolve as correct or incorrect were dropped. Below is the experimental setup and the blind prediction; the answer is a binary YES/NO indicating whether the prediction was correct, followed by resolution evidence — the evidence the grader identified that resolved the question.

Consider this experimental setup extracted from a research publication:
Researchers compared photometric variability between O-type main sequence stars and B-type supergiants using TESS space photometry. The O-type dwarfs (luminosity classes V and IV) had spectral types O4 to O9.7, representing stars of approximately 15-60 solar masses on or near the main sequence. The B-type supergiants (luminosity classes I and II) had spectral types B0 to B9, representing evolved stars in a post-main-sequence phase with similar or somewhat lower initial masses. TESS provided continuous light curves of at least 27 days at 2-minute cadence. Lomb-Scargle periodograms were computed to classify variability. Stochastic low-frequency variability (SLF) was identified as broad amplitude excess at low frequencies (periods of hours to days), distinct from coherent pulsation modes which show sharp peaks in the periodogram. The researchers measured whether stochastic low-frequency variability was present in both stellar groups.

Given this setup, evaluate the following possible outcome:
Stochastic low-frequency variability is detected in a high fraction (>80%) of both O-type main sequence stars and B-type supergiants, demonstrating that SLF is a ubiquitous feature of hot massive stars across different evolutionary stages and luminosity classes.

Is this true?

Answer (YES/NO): YES